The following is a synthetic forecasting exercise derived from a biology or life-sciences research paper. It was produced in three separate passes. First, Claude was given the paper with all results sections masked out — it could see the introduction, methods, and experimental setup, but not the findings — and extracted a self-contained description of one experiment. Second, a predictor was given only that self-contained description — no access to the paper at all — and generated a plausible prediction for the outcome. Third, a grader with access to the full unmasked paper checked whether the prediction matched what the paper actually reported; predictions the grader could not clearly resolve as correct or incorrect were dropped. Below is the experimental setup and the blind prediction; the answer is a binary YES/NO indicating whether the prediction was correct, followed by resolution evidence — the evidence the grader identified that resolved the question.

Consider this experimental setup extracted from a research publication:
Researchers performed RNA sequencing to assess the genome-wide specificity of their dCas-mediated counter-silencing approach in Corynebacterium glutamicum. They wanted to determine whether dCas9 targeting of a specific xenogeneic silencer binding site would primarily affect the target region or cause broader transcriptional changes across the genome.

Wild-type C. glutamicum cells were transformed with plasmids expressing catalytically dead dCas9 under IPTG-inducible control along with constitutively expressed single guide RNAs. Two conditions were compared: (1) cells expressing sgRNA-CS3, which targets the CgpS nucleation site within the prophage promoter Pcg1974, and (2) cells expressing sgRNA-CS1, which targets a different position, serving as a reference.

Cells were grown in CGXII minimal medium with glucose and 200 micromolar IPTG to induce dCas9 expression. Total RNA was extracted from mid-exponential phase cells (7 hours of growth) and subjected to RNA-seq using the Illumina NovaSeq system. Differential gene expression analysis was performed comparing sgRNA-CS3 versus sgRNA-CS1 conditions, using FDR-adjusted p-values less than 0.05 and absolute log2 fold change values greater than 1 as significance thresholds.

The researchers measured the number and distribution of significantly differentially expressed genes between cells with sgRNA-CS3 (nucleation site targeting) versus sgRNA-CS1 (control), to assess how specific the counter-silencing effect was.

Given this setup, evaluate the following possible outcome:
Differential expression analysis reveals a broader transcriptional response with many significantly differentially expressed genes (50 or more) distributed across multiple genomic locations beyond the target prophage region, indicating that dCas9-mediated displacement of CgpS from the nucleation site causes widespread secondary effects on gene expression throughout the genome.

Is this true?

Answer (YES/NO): NO